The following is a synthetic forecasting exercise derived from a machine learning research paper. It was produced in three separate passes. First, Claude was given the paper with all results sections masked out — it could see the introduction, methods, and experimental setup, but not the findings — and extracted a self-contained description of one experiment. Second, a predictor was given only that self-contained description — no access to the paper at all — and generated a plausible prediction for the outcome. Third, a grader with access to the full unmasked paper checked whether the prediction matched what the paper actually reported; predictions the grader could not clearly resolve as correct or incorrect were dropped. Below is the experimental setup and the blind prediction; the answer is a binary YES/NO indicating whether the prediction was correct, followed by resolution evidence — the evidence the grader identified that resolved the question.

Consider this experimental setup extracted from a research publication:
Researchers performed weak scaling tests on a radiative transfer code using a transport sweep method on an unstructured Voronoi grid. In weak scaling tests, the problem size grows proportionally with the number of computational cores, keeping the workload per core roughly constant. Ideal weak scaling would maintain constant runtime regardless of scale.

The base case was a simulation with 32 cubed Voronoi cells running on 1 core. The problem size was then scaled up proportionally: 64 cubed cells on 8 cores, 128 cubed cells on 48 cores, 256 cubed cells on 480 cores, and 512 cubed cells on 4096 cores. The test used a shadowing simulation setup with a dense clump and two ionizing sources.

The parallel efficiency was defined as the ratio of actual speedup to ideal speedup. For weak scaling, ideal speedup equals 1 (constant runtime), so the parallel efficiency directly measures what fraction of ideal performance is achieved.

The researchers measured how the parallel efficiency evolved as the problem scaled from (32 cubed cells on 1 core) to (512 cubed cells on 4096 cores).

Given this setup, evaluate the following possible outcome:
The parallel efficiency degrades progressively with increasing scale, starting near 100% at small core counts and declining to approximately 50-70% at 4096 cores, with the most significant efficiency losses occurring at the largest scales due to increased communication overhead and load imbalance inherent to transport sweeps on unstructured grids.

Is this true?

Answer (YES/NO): NO